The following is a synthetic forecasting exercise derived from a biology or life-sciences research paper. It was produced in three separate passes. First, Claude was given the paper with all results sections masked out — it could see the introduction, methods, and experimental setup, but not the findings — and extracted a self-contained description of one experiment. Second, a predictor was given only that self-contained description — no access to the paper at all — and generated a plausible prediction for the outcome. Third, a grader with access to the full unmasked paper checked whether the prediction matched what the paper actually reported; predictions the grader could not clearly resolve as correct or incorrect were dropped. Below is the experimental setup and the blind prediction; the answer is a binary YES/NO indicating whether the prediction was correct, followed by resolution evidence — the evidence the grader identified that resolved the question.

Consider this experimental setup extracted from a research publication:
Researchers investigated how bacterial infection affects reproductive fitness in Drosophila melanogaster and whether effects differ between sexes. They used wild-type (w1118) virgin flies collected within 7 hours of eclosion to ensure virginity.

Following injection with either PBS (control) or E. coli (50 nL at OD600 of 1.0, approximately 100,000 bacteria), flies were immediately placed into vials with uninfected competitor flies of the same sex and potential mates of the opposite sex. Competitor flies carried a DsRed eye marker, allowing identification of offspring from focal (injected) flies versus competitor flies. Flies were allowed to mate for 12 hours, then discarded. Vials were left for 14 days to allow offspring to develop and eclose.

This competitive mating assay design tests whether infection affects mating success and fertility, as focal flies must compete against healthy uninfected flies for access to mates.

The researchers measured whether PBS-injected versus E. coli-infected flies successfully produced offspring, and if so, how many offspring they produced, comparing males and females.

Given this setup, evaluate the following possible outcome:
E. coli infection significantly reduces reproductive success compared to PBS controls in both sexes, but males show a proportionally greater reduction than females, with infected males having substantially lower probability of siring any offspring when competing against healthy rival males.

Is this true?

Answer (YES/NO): NO